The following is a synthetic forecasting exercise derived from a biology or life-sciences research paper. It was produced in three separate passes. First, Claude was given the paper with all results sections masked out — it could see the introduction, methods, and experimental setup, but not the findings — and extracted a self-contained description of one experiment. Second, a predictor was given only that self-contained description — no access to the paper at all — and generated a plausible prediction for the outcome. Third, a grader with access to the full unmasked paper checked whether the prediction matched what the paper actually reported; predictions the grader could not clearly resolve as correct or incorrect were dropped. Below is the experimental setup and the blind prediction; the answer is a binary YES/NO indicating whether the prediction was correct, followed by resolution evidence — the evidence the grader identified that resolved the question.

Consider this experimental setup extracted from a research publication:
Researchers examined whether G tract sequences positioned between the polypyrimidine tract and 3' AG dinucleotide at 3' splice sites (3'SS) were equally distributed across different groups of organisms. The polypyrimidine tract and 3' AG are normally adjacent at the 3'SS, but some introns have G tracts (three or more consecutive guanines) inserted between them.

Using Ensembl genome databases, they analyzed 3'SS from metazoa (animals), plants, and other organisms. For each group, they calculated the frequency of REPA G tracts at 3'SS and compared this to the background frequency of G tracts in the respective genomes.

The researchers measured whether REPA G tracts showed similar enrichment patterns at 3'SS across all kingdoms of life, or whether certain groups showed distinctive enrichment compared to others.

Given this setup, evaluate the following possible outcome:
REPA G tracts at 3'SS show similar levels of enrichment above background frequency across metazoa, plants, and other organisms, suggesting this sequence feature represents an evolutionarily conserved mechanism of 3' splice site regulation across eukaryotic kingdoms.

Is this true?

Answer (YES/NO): NO